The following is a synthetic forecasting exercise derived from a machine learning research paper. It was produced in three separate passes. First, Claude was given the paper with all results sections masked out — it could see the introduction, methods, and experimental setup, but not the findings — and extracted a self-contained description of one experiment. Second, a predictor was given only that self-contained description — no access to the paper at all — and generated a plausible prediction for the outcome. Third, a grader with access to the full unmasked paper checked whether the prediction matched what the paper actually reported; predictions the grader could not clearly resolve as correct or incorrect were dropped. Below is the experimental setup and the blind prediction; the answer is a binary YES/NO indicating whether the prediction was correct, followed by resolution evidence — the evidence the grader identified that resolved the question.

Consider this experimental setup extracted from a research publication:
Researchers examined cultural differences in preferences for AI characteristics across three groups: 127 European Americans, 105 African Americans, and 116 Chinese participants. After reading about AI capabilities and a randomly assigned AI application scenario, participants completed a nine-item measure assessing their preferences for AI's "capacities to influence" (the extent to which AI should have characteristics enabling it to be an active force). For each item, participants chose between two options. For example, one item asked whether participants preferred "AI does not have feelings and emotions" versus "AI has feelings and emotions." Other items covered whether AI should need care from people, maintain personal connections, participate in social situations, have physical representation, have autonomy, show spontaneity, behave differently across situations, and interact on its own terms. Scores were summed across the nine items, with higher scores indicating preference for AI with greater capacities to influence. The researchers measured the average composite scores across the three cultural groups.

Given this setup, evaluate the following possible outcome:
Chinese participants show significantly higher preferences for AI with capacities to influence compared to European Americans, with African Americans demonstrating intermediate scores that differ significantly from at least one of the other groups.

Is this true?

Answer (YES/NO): YES